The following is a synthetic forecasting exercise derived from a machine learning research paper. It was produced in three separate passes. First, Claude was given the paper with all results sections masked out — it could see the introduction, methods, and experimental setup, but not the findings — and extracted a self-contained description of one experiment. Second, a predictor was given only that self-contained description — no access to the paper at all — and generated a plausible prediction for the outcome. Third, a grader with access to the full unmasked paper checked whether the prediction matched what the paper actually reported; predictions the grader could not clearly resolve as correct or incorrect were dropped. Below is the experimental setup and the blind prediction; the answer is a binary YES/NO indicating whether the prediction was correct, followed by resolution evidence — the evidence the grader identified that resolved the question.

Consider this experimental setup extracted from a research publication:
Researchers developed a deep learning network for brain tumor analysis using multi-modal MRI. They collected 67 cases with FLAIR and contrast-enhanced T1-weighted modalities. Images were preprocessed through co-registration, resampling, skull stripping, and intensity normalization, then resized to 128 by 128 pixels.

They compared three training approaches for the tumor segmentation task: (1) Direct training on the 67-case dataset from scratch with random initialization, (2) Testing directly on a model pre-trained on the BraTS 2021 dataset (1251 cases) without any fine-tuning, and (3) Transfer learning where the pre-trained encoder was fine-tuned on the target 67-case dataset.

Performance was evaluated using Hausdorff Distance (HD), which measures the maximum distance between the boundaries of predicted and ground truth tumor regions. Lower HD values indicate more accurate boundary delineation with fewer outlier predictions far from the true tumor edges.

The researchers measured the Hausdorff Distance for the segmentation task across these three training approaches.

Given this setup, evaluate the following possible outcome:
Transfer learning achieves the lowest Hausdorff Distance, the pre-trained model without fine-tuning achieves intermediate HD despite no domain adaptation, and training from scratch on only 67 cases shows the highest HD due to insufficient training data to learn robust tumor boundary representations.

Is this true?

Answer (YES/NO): NO